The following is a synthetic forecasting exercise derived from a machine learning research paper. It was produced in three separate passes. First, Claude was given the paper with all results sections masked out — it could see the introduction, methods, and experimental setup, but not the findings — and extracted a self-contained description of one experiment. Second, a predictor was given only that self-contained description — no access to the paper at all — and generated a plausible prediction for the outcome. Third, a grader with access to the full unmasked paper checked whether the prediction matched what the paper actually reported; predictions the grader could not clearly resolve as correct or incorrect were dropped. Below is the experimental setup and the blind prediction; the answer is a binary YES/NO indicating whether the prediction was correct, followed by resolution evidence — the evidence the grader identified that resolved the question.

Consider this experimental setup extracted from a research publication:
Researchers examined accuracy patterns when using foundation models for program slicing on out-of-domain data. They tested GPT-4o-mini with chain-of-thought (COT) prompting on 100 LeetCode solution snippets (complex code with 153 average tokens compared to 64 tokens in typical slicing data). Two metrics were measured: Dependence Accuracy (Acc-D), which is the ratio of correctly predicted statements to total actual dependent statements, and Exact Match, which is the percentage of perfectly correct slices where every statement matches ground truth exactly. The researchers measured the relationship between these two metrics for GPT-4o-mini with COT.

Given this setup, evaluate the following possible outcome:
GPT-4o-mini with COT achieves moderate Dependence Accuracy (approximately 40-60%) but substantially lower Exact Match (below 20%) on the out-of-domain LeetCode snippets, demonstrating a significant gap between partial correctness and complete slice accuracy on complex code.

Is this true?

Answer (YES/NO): NO